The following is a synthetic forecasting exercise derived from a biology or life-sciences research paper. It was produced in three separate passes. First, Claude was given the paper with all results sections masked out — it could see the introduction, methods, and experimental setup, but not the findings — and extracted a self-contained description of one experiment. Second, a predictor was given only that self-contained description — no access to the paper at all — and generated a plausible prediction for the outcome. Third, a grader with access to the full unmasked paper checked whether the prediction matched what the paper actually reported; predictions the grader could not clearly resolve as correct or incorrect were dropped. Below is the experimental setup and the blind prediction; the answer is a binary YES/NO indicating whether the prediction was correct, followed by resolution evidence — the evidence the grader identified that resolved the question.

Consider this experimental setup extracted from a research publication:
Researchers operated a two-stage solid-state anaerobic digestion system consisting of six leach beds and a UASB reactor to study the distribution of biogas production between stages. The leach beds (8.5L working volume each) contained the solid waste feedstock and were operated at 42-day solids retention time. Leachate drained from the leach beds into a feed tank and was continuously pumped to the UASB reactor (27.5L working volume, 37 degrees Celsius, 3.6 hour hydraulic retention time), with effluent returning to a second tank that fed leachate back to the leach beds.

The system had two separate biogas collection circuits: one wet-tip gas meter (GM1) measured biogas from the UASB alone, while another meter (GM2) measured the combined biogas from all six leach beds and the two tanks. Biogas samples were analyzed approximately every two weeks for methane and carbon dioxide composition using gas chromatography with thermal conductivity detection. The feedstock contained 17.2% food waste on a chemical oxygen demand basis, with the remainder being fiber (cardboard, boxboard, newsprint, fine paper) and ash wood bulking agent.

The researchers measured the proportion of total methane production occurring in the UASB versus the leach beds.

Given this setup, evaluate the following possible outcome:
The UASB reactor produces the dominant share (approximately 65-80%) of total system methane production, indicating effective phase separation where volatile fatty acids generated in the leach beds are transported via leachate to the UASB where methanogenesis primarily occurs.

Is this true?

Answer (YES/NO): NO